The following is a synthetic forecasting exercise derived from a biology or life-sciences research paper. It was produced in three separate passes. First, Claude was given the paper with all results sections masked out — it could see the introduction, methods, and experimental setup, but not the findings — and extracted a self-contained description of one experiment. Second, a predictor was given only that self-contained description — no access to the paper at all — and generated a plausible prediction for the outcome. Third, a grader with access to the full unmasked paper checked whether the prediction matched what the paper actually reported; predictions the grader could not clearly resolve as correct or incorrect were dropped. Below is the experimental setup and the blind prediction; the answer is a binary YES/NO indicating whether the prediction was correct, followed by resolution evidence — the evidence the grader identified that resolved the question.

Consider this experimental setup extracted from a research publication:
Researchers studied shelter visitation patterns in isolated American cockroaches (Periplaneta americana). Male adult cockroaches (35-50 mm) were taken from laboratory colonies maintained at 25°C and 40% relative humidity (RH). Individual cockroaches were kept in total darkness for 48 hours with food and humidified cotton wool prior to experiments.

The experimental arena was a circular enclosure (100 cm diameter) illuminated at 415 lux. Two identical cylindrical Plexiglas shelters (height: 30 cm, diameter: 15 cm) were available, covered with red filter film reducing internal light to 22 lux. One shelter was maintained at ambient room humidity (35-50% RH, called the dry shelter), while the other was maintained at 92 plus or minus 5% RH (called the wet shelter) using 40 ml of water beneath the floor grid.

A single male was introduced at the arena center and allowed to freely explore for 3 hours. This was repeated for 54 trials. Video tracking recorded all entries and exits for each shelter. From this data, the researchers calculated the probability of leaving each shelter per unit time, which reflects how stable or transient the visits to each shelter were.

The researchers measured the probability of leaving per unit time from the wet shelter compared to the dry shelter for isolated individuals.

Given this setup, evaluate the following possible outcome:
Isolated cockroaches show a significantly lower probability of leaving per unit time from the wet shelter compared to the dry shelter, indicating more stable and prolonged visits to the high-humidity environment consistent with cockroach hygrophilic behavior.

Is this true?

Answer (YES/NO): YES